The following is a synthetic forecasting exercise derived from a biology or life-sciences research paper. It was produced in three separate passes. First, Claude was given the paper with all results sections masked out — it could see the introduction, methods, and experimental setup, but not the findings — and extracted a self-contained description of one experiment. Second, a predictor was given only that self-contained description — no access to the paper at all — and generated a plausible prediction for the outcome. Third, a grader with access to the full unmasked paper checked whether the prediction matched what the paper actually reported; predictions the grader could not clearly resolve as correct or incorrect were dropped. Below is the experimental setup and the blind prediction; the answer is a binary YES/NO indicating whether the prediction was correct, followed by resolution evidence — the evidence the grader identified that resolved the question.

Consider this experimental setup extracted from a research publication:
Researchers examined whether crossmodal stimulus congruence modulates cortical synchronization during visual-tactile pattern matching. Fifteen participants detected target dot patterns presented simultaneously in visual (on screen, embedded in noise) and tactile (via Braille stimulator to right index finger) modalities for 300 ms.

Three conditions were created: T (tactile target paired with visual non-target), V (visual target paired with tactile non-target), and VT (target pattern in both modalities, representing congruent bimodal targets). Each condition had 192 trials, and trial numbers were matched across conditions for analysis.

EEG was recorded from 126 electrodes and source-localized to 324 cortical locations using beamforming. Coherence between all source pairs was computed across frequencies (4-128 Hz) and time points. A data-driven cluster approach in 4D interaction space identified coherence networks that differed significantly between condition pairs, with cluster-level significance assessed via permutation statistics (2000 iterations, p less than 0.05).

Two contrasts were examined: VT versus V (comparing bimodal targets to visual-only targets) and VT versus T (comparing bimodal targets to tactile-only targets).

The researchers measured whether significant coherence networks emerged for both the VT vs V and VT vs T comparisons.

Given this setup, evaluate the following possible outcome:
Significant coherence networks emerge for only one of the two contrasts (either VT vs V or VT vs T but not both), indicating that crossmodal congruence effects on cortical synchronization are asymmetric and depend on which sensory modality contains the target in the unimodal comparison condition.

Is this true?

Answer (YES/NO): YES